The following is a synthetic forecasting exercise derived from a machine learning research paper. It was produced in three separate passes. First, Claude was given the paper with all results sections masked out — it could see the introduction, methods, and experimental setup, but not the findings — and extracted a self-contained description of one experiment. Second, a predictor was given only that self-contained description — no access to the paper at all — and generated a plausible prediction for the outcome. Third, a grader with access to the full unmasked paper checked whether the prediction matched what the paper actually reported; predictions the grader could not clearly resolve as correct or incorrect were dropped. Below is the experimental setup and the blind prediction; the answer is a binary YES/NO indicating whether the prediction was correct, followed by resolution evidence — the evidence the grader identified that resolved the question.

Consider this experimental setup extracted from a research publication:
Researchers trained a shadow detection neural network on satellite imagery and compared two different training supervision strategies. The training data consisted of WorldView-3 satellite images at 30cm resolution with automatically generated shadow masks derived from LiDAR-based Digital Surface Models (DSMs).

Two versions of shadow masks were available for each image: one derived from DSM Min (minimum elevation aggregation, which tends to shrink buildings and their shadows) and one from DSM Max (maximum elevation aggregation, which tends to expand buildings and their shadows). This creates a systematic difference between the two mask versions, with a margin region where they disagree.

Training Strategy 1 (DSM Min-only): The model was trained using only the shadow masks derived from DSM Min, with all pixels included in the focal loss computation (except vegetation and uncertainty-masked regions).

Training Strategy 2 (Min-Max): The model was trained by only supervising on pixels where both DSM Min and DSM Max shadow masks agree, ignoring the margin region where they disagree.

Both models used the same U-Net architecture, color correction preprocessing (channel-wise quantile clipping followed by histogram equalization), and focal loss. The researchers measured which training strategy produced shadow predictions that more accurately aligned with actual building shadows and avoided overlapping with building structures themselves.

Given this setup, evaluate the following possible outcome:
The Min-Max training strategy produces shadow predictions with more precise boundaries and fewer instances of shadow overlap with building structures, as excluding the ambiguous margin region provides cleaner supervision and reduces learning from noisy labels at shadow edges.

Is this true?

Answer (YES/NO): YES